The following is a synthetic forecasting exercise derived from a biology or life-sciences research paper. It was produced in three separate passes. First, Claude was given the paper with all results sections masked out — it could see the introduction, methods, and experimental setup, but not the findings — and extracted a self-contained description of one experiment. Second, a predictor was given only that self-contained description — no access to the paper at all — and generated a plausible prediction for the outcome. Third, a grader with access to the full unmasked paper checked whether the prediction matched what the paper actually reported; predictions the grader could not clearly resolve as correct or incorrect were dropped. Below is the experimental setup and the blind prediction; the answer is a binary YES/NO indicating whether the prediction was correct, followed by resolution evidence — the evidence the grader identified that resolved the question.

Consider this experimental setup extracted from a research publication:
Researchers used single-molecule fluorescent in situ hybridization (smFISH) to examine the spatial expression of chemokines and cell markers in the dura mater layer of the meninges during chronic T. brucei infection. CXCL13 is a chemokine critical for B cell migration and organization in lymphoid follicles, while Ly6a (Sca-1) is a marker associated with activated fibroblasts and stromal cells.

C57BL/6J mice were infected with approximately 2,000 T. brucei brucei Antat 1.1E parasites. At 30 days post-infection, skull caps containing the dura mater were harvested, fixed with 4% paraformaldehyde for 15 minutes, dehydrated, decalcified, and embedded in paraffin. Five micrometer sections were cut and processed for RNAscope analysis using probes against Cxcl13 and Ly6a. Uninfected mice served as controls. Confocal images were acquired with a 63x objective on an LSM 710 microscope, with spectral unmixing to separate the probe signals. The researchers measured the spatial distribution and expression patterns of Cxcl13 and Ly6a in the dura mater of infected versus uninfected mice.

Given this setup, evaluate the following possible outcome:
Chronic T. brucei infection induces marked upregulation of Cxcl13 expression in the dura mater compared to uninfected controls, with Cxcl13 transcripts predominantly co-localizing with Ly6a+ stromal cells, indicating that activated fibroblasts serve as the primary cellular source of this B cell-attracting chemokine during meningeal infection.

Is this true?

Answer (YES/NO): YES